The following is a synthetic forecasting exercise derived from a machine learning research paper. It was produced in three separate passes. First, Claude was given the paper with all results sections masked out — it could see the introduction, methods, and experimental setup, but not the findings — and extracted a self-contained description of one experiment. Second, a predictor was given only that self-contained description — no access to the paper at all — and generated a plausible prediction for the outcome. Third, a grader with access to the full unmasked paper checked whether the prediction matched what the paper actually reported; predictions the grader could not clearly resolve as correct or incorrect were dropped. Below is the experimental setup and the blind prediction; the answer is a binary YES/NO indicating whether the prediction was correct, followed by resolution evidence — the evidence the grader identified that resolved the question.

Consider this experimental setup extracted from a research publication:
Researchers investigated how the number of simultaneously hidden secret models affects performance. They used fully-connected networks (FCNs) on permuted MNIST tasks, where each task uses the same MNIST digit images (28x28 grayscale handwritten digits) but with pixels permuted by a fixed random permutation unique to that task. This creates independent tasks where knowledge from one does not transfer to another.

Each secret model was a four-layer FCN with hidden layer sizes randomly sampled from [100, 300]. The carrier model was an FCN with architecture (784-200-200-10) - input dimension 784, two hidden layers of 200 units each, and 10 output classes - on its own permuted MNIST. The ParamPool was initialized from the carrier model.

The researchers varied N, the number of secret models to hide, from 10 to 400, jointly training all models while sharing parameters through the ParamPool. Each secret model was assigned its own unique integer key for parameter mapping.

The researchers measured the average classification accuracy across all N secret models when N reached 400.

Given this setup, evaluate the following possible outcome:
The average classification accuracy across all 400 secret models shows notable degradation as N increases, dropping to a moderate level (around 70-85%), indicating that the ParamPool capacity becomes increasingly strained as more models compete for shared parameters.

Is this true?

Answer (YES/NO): NO